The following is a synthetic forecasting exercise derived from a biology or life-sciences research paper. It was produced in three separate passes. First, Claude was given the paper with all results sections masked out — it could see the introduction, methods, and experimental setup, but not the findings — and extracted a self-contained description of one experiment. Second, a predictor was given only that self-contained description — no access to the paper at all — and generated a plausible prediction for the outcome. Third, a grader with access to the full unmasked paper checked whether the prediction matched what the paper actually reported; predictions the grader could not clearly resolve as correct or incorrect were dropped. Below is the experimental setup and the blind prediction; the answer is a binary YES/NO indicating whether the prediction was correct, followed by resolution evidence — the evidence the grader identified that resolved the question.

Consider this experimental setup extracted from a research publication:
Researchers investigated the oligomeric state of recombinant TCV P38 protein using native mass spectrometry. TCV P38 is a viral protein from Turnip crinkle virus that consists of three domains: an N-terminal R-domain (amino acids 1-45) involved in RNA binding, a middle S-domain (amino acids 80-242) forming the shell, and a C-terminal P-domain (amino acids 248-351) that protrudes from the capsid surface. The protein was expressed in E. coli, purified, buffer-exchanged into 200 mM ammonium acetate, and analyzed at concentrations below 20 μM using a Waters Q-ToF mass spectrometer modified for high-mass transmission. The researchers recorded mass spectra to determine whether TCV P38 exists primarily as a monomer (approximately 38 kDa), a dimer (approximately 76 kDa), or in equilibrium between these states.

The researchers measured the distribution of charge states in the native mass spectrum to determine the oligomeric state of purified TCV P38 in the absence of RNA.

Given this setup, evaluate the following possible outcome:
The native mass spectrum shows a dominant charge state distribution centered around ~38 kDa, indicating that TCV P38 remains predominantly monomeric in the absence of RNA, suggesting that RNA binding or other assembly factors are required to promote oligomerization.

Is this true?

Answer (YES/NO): NO